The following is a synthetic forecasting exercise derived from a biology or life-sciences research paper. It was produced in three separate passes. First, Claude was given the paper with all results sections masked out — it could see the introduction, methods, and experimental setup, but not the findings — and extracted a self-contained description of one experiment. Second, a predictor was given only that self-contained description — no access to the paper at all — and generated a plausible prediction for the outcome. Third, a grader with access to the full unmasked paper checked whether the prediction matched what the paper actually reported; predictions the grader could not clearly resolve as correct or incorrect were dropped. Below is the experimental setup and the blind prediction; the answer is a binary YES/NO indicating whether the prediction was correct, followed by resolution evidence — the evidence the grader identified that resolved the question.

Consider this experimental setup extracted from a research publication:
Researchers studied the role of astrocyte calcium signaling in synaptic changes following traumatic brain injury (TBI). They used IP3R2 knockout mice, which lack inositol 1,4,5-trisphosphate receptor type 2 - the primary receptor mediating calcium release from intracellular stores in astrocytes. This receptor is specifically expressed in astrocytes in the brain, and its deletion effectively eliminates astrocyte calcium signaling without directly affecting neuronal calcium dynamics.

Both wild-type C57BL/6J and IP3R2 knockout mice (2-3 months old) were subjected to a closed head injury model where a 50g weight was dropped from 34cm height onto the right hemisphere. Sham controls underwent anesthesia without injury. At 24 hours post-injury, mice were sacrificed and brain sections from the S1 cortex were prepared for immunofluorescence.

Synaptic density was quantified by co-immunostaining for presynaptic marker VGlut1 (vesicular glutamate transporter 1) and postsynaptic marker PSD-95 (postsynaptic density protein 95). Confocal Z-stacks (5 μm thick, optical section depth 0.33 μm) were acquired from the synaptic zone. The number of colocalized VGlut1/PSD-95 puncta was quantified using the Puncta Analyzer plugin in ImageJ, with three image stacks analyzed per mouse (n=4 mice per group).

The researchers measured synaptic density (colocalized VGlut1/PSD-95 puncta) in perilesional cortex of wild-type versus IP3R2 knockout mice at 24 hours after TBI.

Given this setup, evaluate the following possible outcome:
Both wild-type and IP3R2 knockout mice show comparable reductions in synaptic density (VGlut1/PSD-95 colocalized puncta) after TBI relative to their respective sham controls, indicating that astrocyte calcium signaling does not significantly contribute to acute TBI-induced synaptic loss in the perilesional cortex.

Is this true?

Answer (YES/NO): NO